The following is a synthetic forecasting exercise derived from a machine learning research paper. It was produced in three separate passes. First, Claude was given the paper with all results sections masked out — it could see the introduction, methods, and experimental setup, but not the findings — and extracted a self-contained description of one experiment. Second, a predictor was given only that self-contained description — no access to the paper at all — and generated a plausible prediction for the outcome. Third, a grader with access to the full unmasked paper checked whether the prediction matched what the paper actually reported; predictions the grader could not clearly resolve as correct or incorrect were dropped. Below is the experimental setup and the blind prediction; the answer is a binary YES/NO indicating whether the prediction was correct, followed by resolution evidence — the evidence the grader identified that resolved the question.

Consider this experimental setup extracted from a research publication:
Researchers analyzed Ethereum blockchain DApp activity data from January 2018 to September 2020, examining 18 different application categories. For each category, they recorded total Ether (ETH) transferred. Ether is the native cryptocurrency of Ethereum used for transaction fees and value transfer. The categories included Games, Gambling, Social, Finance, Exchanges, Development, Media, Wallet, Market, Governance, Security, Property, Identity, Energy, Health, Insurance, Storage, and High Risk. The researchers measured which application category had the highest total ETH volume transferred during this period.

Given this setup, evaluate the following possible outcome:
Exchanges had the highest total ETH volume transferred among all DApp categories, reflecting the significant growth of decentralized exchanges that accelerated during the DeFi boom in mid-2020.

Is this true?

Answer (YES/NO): NO